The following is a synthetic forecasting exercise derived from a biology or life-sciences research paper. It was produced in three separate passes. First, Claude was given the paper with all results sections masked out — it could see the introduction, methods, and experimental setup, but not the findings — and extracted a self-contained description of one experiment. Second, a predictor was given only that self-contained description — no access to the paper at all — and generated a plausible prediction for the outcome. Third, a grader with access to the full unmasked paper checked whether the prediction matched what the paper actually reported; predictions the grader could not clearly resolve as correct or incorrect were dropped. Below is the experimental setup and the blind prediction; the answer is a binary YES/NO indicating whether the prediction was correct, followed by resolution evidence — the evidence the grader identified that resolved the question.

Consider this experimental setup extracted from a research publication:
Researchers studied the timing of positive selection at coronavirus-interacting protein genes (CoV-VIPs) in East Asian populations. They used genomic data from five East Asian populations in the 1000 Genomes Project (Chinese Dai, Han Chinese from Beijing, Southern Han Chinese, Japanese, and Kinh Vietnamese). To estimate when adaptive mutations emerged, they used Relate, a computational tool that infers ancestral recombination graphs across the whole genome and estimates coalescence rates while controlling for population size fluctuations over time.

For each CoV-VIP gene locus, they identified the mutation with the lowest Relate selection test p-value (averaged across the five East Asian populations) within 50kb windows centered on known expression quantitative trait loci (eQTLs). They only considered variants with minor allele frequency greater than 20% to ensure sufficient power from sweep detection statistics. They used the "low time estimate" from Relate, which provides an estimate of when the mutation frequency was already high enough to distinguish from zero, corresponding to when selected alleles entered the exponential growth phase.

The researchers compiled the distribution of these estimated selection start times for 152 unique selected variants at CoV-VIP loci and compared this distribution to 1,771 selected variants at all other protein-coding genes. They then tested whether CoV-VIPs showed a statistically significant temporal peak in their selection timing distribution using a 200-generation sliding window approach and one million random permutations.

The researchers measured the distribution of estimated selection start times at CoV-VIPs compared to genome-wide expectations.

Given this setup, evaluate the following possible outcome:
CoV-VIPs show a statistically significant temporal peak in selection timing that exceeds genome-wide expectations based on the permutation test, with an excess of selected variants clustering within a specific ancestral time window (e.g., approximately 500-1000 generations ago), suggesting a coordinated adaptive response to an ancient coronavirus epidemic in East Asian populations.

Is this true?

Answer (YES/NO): YES